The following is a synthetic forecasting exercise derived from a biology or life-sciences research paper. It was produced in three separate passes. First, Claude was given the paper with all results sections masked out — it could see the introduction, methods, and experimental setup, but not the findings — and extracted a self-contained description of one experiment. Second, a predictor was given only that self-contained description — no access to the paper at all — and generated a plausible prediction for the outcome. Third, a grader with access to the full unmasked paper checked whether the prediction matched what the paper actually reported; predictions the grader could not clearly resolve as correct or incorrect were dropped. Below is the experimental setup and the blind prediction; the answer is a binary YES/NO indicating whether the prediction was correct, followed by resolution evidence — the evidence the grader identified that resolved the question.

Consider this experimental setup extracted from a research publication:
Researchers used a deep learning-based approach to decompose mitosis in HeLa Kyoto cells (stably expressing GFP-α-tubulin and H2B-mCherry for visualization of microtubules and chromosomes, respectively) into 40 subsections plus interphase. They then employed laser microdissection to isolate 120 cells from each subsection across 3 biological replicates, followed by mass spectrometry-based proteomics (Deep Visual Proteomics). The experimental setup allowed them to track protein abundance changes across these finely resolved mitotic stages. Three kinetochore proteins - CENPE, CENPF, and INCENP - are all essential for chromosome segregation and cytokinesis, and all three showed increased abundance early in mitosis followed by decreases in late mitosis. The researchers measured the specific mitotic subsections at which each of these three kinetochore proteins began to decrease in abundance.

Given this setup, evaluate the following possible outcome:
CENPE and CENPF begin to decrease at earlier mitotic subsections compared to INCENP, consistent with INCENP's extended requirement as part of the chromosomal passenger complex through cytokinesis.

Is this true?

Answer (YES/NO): YES